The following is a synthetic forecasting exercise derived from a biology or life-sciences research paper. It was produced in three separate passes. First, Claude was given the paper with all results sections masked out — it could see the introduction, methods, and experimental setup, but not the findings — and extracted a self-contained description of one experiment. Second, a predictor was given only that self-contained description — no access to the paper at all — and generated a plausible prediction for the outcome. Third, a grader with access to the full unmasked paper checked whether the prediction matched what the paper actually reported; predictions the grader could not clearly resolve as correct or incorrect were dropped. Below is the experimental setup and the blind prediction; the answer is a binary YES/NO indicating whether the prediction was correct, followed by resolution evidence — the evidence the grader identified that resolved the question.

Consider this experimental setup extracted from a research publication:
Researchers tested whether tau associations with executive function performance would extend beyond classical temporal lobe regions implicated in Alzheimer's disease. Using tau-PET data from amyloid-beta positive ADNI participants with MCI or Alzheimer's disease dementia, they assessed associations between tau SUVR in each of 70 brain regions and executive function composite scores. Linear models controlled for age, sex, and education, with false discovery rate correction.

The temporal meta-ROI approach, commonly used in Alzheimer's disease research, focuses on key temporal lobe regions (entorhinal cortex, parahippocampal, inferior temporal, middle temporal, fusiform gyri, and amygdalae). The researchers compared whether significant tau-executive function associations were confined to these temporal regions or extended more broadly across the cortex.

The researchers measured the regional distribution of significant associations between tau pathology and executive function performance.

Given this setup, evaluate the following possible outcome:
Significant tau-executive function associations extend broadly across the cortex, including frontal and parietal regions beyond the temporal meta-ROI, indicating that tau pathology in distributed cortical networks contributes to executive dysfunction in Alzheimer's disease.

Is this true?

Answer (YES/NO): YES